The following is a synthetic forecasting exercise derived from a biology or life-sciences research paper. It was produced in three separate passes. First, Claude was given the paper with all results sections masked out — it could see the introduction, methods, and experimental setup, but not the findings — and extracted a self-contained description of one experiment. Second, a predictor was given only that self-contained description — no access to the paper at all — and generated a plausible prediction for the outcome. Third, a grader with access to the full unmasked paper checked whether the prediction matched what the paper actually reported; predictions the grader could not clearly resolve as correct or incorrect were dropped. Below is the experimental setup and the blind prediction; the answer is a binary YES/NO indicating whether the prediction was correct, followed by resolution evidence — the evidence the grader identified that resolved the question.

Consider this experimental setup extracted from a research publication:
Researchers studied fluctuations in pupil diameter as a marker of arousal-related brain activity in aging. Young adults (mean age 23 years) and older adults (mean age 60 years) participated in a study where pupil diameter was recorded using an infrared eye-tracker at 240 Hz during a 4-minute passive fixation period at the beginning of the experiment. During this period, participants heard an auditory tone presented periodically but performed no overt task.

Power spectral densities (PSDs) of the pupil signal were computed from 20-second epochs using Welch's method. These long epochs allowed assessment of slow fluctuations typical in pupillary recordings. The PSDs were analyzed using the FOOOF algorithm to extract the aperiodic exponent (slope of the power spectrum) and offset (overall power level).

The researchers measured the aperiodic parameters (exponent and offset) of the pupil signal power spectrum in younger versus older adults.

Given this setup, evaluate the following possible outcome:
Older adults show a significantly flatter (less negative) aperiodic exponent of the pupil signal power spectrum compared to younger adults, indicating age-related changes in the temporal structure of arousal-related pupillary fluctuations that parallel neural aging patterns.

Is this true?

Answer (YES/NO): YES